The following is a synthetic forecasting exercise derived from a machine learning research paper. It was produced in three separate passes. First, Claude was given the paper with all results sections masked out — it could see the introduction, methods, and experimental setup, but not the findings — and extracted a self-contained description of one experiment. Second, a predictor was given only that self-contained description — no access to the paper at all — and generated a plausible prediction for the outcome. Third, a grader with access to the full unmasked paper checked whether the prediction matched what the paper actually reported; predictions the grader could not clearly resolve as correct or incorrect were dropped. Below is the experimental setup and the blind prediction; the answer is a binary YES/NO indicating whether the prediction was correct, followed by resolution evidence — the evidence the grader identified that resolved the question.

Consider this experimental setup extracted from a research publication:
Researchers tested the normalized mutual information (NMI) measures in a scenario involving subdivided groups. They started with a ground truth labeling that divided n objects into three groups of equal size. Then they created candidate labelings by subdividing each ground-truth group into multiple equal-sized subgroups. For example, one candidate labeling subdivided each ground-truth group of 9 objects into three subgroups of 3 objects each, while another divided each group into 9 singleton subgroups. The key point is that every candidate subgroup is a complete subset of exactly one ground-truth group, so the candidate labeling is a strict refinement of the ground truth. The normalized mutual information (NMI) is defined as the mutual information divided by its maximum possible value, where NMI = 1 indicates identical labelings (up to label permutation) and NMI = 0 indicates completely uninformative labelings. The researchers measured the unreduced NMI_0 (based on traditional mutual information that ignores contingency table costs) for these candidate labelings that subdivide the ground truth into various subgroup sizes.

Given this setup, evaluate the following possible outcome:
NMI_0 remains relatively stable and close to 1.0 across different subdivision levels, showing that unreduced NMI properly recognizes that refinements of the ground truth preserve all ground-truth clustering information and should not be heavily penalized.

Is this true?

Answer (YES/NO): NO